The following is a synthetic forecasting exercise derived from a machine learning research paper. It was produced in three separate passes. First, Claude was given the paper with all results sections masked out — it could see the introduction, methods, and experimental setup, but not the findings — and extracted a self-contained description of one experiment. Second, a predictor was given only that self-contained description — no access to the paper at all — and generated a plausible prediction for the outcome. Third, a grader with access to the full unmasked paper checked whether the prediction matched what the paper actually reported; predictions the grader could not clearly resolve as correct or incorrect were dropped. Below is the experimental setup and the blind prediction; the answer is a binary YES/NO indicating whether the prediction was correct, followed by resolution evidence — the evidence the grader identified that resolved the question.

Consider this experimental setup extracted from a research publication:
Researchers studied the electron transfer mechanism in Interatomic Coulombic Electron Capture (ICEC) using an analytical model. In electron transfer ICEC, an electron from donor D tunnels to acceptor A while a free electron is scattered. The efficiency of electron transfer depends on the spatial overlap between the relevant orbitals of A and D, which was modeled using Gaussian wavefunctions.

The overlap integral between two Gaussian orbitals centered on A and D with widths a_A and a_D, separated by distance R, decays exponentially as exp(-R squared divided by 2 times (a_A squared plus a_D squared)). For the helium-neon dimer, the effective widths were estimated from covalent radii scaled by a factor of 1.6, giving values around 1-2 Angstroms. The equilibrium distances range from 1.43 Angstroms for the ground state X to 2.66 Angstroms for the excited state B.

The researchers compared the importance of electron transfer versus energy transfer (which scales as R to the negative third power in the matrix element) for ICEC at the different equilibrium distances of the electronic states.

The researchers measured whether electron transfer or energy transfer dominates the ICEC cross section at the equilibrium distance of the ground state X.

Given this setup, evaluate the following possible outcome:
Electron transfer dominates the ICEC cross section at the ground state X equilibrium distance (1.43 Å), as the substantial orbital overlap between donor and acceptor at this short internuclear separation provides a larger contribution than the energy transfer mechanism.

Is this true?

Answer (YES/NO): YES